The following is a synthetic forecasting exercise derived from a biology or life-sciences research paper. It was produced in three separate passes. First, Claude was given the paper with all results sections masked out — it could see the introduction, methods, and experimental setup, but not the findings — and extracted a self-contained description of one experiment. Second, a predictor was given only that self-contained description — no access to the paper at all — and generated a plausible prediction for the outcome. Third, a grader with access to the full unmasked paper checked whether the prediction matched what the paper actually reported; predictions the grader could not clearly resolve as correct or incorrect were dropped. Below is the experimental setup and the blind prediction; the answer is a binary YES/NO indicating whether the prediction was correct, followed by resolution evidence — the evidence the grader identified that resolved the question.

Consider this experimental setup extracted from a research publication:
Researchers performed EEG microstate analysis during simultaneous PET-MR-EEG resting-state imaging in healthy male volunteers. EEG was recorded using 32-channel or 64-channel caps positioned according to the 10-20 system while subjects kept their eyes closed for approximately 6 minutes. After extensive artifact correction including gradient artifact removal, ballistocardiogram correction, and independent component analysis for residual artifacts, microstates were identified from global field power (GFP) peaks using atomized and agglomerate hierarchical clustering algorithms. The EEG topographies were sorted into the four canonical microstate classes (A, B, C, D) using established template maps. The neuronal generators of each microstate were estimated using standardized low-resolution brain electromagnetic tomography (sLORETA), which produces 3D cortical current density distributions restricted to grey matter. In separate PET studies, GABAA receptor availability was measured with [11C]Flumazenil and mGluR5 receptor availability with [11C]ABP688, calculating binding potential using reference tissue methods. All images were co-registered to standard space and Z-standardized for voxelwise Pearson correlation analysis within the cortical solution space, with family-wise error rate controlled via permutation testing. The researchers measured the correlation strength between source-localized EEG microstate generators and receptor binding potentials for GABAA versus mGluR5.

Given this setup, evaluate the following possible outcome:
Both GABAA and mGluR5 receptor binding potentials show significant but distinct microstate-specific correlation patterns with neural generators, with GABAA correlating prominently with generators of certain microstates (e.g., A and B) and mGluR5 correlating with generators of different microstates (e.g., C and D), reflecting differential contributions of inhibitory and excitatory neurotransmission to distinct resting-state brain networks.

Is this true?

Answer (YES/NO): NO